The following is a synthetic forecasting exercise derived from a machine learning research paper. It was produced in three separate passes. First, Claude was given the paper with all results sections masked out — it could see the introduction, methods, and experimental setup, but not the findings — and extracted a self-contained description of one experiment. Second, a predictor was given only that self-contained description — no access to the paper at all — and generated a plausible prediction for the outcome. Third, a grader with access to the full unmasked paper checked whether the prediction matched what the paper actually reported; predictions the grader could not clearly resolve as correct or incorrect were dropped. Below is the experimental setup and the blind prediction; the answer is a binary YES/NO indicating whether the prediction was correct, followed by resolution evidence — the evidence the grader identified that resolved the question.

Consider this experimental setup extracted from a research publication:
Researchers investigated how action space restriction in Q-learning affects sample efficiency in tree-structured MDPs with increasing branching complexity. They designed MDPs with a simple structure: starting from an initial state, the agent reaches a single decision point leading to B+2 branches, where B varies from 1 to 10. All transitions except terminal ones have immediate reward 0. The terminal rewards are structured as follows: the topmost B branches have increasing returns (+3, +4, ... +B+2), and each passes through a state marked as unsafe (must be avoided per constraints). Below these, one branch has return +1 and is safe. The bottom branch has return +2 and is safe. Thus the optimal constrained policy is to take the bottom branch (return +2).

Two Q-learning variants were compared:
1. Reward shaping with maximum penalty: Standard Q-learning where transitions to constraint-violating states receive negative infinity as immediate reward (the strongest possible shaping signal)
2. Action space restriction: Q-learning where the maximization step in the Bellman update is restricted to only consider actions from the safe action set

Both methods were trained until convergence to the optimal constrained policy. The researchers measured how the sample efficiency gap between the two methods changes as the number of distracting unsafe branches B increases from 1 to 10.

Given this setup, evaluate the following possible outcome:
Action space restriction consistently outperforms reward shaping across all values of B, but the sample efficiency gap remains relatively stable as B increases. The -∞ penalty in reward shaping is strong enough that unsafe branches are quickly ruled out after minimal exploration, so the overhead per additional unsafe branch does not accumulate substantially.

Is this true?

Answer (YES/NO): NO